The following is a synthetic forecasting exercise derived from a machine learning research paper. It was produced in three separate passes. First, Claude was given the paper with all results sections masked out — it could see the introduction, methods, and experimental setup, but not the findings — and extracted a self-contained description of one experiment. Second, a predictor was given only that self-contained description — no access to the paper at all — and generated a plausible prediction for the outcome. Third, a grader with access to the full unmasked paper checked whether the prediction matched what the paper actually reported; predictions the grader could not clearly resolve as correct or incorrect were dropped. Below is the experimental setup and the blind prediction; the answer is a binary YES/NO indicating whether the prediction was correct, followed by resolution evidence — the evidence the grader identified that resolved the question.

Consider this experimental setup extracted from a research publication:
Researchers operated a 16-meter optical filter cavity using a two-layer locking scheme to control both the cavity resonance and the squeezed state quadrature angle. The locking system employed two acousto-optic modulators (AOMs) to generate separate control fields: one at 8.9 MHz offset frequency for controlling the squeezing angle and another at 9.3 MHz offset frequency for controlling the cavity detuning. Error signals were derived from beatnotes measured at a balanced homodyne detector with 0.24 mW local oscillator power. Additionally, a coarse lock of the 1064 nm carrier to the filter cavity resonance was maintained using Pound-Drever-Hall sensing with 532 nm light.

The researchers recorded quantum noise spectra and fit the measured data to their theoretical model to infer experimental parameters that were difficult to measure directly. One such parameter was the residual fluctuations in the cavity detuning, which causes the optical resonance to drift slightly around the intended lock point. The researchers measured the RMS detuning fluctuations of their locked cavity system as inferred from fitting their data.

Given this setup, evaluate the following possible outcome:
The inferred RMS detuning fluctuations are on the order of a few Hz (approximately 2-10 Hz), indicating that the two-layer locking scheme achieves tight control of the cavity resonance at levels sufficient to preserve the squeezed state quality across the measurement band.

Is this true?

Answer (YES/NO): NO